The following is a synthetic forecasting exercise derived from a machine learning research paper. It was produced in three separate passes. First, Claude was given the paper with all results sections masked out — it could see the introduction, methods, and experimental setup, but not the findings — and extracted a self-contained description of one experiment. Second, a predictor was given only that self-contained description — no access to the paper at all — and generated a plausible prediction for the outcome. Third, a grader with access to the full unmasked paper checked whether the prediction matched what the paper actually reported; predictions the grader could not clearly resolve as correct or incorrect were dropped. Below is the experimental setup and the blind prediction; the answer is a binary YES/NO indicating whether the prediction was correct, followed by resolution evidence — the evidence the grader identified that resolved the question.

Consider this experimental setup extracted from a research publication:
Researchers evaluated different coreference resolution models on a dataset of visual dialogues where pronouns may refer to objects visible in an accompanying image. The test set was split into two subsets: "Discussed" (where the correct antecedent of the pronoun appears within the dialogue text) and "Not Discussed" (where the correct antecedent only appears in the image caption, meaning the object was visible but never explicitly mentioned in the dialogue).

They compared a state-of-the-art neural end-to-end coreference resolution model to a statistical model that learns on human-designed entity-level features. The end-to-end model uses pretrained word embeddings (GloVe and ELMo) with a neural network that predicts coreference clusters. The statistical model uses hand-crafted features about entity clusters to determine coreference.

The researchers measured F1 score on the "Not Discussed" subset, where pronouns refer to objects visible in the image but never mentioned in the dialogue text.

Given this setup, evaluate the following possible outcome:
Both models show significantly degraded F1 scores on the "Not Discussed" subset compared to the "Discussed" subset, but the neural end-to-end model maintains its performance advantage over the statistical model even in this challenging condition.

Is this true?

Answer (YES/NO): YES